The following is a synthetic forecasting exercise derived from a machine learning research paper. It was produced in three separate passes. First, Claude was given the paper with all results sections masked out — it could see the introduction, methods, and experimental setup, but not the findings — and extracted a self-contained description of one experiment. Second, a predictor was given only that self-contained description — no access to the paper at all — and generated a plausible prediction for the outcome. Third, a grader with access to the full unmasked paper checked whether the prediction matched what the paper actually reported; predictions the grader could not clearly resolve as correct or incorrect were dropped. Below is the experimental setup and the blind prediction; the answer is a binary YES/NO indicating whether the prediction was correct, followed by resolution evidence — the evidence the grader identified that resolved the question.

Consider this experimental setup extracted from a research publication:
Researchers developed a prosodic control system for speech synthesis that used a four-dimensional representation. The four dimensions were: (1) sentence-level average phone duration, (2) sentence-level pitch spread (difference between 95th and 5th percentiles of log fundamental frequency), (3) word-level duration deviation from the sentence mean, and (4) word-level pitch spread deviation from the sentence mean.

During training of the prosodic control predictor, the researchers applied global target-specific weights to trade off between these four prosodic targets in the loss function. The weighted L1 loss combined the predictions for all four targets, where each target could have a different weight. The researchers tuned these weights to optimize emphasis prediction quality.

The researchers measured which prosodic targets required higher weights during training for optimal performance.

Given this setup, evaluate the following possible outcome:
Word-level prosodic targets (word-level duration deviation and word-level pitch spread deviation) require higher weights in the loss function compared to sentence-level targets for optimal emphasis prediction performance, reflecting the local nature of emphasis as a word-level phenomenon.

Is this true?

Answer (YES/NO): YES